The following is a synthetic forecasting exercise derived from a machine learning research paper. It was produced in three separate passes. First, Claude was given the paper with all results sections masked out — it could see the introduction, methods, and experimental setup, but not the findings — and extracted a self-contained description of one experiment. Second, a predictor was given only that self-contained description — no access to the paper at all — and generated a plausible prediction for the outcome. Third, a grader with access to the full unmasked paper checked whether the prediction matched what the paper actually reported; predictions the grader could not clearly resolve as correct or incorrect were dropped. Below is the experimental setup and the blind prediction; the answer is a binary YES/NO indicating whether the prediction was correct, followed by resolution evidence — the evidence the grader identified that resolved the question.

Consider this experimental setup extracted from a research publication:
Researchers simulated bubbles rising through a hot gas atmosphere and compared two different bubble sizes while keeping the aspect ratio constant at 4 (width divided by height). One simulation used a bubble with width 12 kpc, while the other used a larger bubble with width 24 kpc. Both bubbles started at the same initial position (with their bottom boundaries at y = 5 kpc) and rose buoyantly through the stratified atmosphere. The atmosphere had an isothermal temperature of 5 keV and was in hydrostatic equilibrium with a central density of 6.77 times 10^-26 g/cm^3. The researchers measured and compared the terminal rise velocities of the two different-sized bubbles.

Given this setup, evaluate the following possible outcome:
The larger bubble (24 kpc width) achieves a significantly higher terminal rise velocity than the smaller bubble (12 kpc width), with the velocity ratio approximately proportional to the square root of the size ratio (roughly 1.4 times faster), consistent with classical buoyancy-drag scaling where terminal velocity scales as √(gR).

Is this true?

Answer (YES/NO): NO